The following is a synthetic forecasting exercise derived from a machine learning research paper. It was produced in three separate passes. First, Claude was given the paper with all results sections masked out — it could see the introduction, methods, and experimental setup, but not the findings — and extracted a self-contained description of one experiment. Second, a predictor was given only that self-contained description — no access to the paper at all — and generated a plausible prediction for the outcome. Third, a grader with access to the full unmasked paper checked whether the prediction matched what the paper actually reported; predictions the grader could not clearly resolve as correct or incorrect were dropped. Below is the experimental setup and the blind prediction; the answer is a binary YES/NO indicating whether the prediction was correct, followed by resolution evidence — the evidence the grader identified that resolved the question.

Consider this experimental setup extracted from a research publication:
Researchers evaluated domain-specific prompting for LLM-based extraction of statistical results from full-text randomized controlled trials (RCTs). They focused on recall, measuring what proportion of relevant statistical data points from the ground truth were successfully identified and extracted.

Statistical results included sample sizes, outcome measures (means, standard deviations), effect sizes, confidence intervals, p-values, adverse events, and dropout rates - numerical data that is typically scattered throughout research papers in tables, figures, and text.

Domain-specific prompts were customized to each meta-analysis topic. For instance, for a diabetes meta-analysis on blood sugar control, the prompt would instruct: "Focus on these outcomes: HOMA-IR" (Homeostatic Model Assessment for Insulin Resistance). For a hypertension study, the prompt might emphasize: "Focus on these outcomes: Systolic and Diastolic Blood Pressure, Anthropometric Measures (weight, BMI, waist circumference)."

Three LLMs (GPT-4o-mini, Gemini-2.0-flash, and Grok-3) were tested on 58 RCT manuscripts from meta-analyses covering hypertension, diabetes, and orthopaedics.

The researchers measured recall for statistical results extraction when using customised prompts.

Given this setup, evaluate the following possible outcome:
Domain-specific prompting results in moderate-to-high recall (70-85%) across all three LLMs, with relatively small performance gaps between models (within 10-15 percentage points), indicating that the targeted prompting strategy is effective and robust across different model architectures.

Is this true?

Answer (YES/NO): NO